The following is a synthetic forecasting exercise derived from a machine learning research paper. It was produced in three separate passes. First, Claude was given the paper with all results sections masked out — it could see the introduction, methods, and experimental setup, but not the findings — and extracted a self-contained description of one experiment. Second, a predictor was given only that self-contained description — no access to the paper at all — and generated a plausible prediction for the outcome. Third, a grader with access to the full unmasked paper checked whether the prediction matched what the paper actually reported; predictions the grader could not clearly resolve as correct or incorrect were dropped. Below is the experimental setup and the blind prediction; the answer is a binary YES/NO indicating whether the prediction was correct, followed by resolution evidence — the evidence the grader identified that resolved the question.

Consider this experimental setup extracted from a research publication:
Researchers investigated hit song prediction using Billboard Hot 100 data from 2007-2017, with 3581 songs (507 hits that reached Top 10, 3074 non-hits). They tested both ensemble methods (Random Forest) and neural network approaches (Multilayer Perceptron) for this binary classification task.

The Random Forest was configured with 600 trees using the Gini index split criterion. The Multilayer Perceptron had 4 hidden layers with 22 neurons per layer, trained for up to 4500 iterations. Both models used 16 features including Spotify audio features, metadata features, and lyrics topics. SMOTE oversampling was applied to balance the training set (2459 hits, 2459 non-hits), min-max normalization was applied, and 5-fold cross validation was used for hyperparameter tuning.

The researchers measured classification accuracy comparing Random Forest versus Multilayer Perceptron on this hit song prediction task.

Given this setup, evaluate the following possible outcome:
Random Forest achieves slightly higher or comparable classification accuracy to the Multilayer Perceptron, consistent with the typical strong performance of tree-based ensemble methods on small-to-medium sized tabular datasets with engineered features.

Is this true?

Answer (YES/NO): YES